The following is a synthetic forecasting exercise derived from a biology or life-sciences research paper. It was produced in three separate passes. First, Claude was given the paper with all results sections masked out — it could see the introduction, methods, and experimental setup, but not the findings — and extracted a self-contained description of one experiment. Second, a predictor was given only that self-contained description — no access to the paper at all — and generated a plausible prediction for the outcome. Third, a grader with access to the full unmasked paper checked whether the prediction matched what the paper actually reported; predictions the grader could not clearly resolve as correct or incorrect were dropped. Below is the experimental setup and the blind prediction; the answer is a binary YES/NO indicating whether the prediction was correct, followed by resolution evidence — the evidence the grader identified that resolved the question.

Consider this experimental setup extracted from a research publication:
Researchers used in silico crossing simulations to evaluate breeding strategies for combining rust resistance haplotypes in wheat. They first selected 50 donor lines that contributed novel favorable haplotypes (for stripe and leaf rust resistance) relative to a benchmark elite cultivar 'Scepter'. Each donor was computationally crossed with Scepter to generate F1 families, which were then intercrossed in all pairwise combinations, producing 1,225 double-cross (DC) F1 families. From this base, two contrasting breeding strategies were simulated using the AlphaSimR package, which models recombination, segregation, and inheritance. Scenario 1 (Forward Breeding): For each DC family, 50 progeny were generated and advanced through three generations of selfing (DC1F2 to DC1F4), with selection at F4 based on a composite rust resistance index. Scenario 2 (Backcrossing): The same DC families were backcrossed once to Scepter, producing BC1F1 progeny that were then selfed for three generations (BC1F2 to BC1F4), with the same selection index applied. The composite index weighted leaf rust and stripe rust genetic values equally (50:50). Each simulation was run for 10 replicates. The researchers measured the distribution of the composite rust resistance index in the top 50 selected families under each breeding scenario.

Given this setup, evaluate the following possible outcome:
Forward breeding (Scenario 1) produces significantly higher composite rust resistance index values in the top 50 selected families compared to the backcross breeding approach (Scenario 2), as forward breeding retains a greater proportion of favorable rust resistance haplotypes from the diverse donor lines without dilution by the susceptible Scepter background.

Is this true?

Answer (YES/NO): YES